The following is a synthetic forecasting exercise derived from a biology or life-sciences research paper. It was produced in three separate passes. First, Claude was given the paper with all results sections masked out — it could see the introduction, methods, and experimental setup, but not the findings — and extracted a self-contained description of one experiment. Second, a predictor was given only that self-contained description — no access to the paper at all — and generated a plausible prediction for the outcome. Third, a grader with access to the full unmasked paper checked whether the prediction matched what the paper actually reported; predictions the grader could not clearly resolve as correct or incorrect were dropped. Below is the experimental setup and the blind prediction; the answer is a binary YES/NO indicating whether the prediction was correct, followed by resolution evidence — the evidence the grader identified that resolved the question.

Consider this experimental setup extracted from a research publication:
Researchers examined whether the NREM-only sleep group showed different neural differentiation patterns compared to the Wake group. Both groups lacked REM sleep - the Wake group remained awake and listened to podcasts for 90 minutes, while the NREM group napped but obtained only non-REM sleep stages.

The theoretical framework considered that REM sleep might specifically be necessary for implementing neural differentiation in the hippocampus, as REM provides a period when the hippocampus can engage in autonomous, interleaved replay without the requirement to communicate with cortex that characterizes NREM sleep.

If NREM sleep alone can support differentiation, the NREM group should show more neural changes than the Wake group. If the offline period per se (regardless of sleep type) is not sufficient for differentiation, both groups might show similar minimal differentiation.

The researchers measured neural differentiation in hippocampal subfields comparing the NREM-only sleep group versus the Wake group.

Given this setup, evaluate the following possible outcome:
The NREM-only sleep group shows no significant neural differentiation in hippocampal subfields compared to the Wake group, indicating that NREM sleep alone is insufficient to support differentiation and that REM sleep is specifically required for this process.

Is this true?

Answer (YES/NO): YES